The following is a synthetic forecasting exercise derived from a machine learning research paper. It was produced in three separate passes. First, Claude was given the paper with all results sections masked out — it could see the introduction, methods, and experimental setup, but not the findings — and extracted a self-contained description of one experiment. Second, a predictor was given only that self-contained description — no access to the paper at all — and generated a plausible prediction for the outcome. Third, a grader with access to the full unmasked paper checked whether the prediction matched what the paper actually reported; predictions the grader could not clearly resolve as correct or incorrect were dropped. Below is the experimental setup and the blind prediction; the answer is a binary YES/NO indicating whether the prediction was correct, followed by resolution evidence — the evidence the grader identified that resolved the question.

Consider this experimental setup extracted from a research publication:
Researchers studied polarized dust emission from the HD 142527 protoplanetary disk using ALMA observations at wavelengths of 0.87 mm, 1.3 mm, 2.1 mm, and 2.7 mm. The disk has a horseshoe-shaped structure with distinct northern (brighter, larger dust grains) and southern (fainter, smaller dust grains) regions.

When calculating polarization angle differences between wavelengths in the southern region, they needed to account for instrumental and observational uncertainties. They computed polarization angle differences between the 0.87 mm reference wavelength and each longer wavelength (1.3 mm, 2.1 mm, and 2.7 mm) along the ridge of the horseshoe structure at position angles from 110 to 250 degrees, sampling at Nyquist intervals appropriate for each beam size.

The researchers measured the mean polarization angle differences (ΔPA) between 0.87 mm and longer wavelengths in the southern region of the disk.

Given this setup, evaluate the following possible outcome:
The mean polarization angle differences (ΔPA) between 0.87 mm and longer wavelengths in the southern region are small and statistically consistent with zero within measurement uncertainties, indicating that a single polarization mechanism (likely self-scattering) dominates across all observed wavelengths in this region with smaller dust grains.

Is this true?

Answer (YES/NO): NO